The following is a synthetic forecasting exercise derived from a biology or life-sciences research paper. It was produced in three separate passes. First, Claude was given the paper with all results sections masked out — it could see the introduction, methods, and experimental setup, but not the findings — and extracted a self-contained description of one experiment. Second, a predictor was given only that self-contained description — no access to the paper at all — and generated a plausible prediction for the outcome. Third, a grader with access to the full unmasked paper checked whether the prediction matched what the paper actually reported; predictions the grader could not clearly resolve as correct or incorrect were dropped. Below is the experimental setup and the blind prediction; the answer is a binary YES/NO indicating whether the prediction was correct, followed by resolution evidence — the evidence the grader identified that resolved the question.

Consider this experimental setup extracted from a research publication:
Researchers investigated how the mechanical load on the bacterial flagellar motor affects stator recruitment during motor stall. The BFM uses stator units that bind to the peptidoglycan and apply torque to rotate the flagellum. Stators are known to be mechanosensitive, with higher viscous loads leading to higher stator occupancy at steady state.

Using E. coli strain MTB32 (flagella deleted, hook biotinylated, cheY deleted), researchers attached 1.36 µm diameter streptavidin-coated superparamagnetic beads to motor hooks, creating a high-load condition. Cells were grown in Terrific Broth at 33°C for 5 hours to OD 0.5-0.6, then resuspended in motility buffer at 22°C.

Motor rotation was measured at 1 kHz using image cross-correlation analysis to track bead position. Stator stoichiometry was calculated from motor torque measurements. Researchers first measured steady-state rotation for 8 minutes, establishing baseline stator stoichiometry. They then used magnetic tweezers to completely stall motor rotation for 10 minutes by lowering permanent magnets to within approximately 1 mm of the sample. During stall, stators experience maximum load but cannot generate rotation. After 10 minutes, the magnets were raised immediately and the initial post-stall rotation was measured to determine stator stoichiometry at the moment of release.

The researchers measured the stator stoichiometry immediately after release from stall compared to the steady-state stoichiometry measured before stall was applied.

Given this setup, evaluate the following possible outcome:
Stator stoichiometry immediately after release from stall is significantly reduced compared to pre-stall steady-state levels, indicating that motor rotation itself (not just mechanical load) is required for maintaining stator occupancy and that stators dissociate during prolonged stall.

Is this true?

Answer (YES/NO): NO